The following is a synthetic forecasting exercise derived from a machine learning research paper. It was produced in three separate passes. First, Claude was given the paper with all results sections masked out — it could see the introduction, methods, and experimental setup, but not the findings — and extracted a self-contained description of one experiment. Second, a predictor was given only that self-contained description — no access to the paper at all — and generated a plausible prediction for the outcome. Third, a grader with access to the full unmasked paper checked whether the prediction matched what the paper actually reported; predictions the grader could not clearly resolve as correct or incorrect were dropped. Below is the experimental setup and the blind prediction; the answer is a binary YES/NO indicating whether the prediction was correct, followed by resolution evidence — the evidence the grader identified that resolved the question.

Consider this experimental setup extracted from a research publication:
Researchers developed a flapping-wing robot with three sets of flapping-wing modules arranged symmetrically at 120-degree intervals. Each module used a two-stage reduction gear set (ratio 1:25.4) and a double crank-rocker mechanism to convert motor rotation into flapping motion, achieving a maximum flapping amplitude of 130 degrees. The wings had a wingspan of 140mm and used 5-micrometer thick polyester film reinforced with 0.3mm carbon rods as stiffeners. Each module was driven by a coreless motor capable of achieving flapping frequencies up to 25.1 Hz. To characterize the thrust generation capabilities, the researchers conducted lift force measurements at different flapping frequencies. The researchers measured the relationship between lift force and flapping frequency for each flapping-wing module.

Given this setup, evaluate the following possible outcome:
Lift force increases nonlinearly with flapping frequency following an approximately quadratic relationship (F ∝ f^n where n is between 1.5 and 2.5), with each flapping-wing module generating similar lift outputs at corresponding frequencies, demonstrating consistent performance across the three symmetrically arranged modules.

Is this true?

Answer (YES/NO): NO